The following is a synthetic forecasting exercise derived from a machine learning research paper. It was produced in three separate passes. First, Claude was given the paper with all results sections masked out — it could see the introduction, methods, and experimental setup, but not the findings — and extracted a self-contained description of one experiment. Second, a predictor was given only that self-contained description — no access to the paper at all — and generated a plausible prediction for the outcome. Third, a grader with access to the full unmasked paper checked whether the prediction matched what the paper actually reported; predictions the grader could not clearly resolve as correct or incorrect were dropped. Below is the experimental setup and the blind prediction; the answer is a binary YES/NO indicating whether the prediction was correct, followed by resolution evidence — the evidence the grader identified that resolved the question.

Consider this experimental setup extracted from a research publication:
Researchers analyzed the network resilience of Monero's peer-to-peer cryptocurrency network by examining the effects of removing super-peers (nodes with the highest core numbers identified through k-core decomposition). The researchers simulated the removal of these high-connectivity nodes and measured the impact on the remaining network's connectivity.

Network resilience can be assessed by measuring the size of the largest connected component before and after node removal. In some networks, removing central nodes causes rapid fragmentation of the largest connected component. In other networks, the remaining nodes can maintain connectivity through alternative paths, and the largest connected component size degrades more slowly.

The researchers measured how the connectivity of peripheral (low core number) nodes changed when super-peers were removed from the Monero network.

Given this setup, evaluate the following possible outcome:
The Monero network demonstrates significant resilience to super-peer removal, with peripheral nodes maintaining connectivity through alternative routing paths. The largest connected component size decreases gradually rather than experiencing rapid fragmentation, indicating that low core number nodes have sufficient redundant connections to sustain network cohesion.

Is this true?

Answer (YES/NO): YES